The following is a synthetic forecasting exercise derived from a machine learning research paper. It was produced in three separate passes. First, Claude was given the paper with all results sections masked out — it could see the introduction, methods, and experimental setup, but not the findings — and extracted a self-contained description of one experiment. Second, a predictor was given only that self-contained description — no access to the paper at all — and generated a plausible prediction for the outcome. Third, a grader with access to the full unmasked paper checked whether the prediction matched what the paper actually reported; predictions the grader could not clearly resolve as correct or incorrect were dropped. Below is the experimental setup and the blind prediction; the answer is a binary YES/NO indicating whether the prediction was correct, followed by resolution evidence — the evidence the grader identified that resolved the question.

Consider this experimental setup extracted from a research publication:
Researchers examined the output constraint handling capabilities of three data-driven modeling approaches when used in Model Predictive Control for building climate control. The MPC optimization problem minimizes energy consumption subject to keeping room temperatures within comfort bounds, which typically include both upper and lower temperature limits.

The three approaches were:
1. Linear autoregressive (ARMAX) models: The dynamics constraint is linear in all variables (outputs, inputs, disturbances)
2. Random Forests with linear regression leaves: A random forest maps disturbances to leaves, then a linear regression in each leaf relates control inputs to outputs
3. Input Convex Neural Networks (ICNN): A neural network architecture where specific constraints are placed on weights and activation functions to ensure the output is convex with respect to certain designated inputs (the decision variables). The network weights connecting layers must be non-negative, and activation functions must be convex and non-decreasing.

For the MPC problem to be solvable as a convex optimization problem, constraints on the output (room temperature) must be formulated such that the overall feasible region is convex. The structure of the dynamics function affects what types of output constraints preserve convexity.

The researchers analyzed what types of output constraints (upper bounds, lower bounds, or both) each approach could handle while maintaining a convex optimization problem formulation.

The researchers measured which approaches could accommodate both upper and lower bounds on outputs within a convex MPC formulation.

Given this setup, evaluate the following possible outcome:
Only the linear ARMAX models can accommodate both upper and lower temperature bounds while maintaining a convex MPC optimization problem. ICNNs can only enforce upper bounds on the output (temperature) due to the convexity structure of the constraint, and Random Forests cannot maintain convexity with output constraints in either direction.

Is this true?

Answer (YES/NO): NO